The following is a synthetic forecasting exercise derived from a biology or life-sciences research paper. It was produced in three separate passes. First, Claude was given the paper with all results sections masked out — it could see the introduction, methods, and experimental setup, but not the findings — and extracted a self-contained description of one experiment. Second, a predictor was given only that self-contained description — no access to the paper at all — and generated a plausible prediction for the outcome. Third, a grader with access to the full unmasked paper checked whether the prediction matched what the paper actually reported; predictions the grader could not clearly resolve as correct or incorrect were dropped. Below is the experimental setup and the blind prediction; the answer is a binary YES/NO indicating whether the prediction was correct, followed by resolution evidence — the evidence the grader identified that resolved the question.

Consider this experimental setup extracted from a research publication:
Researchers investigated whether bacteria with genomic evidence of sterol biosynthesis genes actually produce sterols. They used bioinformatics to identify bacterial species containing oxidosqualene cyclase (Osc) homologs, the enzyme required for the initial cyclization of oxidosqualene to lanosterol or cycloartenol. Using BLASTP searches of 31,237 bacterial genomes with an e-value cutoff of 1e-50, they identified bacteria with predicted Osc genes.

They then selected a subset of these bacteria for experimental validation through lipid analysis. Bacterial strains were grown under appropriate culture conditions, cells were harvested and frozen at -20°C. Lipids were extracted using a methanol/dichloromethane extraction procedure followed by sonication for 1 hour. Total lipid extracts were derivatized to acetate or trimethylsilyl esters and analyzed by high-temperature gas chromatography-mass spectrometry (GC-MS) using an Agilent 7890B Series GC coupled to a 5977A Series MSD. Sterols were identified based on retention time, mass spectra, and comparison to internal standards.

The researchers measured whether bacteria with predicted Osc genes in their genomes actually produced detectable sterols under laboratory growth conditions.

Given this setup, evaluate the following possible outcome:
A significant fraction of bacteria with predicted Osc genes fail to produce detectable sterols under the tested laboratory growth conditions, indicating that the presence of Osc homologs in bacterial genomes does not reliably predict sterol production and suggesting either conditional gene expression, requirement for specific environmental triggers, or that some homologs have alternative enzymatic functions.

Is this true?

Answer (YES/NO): NO